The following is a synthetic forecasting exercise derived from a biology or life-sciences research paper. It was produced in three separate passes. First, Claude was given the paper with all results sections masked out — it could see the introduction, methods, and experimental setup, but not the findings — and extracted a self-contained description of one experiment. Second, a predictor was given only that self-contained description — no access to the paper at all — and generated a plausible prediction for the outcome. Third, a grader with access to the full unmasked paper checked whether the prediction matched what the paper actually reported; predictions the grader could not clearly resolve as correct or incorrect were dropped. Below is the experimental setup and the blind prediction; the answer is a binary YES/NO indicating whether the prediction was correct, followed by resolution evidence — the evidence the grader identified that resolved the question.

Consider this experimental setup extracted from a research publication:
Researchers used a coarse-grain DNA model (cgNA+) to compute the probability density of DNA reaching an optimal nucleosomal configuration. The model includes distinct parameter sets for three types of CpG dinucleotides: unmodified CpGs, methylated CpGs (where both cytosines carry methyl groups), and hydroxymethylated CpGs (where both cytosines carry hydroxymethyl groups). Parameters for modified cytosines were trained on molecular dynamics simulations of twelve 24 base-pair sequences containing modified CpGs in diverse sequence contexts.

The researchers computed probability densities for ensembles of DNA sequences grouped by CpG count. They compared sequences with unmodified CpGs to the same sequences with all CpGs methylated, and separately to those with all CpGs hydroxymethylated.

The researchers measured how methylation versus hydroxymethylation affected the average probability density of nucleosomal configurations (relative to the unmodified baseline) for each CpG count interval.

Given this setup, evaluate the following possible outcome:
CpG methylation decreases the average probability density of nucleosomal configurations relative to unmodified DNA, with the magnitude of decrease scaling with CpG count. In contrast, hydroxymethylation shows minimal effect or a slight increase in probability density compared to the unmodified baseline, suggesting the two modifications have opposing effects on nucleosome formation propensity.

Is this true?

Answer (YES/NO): NO